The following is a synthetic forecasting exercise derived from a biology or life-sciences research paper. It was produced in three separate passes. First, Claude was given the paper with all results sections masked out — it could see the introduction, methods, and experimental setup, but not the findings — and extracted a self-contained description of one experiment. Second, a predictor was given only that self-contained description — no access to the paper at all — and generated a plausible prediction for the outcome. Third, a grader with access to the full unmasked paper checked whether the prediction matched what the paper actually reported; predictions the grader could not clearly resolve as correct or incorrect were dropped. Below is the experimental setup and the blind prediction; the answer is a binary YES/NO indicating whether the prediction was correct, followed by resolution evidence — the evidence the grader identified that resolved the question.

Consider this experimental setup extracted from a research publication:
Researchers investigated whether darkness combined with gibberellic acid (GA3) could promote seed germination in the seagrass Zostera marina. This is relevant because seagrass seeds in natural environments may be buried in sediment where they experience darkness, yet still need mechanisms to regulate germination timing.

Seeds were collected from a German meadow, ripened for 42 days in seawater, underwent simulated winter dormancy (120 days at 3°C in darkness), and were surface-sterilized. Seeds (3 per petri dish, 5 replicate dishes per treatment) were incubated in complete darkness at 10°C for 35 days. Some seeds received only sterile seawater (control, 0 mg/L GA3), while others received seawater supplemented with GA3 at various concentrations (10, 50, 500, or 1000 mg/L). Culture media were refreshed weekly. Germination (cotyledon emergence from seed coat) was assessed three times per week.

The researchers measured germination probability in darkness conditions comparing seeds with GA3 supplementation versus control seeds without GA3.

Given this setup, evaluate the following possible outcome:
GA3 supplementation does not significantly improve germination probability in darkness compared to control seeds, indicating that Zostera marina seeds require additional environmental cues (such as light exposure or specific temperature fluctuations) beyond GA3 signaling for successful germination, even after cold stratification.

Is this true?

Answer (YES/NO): NO